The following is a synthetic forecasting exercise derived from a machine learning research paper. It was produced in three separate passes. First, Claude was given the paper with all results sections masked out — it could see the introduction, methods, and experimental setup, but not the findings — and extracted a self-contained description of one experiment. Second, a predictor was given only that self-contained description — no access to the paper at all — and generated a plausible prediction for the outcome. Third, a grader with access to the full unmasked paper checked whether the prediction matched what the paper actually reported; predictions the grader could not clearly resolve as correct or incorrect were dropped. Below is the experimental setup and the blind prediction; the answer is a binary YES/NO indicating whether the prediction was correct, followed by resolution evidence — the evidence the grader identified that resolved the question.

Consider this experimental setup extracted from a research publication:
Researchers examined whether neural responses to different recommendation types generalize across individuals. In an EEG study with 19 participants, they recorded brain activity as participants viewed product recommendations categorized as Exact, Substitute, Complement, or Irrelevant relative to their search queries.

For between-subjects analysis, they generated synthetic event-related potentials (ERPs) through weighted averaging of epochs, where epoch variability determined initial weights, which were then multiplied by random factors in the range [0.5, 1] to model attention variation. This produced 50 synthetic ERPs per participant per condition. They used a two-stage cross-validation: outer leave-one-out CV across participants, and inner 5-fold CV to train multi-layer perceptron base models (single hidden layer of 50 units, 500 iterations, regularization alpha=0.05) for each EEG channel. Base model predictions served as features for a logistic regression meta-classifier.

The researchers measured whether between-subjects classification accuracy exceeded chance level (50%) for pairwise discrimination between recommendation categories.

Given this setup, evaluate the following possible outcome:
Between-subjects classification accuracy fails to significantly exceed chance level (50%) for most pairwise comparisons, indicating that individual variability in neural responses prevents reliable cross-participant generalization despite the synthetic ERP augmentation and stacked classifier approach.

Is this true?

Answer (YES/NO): NO